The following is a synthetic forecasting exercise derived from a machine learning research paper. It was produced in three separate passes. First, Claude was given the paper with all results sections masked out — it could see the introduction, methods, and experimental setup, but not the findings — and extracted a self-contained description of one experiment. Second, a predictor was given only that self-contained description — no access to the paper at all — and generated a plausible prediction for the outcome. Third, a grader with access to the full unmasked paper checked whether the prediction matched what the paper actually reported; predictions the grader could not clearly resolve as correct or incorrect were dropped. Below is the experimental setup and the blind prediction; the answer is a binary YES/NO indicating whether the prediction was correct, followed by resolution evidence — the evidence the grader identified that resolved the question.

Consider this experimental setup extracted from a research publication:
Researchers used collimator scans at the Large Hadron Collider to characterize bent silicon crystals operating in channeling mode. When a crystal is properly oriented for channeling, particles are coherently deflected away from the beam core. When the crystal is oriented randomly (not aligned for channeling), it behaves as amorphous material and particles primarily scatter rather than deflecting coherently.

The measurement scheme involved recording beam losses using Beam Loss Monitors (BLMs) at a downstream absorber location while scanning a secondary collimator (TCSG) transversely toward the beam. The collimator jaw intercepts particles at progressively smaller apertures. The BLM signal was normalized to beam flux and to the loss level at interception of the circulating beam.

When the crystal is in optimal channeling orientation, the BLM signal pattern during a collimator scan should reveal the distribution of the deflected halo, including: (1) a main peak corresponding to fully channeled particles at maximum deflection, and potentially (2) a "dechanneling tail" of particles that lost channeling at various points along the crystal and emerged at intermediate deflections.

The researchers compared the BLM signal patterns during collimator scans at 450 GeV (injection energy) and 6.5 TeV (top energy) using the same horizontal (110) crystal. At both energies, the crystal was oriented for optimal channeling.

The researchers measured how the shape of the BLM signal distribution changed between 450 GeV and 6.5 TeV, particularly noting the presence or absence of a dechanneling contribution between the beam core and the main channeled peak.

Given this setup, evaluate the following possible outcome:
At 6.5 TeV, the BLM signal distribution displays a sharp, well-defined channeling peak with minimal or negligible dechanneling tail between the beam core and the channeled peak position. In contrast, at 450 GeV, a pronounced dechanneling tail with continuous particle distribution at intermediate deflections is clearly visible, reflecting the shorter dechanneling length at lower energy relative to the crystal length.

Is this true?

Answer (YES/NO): NO